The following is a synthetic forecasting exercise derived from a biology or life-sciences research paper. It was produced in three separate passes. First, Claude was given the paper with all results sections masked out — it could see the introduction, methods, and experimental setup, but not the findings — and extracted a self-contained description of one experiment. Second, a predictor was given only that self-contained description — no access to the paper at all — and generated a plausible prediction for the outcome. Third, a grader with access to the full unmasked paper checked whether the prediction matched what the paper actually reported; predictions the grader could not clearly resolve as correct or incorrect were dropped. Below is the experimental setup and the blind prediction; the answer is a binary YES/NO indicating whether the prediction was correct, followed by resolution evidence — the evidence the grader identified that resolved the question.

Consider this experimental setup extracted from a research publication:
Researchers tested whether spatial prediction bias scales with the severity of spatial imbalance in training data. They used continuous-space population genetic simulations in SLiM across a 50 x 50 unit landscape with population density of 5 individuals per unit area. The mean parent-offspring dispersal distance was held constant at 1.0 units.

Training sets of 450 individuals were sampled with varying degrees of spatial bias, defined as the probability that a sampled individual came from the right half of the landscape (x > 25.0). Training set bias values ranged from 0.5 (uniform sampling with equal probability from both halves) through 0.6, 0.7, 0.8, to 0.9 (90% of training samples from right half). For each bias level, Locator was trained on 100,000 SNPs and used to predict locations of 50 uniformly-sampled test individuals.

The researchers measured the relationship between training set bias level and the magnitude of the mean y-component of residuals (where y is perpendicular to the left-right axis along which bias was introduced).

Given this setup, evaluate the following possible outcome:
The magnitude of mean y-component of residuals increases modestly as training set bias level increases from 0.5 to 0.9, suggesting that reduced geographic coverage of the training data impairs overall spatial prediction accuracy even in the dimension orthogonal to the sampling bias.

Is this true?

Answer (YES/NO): NO